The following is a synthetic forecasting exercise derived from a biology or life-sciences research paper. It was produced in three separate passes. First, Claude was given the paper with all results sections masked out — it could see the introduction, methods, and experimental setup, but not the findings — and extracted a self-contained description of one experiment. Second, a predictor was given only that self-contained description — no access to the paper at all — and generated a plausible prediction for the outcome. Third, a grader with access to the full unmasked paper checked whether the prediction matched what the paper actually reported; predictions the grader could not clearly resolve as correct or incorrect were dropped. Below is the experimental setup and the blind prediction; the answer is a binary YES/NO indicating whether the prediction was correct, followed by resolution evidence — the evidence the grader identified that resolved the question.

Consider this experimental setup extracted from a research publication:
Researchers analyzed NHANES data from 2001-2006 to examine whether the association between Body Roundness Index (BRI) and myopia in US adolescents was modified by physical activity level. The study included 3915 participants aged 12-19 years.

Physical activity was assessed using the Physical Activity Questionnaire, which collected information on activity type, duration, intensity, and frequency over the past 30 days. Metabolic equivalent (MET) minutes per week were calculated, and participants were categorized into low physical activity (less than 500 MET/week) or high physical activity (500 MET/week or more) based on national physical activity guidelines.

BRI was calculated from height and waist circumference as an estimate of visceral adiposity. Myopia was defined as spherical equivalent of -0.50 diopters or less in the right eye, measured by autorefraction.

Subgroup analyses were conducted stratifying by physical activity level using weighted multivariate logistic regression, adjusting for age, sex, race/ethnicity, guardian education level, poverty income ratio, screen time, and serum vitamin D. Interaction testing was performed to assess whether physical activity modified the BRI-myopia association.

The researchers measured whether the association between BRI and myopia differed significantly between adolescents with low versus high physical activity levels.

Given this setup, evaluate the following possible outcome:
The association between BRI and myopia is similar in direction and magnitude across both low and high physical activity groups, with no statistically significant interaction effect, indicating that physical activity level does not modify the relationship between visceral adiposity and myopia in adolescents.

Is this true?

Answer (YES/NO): NO